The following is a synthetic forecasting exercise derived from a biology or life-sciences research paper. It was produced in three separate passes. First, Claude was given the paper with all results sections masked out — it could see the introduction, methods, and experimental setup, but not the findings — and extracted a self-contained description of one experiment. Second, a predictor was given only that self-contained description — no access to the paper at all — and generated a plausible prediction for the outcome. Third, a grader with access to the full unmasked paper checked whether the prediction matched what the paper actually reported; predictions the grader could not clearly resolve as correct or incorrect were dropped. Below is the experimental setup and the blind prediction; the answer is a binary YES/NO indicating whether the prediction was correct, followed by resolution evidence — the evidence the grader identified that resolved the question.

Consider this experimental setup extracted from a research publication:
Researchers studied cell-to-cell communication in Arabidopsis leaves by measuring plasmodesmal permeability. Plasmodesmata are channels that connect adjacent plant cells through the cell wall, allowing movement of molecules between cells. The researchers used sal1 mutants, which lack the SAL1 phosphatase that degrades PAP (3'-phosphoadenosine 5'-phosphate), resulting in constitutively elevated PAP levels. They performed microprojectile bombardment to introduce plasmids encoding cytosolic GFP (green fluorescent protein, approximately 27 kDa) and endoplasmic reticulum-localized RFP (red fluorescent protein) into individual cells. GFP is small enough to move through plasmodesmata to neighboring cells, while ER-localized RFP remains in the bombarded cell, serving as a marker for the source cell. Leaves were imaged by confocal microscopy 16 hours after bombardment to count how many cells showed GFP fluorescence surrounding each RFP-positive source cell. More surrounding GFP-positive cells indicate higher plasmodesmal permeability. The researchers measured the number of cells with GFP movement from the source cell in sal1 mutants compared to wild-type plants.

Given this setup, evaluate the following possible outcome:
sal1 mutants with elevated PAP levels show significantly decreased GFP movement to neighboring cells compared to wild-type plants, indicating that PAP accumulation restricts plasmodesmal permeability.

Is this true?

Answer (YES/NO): NO